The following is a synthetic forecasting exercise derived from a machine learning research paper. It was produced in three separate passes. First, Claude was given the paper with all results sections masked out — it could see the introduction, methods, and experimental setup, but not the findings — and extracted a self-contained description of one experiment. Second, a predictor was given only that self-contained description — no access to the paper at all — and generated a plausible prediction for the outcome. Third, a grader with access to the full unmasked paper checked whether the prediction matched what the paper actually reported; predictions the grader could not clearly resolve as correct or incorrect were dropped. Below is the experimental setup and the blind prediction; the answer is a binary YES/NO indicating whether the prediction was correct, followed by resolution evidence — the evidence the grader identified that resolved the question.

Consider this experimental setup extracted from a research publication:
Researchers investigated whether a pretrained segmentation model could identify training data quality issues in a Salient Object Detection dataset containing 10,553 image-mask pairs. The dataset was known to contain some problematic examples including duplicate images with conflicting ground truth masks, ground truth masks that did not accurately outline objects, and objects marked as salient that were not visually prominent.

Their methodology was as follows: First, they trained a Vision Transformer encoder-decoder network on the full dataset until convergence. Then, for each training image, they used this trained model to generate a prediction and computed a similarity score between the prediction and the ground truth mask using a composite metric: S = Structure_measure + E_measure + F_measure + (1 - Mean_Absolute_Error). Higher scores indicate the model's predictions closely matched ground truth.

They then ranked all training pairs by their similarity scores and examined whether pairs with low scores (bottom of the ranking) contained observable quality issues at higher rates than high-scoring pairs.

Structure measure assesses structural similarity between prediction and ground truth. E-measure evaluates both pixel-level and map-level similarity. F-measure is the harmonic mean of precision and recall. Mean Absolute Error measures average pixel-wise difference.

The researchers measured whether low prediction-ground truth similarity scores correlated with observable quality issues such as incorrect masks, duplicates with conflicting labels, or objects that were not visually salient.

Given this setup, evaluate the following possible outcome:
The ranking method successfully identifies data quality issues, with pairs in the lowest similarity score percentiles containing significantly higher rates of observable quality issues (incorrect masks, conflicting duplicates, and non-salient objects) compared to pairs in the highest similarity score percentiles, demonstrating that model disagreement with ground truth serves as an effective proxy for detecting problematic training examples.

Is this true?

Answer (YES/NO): YES